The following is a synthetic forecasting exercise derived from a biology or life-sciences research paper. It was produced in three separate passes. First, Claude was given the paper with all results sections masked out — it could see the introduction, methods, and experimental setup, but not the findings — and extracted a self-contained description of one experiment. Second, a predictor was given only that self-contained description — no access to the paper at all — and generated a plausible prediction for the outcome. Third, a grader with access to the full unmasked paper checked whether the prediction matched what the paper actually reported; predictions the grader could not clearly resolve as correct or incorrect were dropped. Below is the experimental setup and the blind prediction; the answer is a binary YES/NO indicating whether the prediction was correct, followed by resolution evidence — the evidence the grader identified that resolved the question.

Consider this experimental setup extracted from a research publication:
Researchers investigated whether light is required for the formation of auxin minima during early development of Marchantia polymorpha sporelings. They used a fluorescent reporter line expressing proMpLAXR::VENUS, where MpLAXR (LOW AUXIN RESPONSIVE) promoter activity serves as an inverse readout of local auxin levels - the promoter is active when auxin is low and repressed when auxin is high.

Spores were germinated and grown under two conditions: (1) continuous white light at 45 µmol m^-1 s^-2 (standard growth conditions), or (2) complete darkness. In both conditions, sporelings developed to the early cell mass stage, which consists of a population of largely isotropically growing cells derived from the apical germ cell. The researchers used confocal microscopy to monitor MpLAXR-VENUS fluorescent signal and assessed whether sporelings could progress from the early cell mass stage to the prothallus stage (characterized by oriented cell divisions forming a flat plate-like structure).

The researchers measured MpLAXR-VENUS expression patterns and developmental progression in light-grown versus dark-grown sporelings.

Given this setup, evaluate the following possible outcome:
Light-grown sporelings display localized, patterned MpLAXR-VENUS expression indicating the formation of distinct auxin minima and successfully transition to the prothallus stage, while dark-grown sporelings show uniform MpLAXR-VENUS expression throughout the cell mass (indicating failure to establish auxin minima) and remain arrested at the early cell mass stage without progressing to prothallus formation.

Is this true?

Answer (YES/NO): NO